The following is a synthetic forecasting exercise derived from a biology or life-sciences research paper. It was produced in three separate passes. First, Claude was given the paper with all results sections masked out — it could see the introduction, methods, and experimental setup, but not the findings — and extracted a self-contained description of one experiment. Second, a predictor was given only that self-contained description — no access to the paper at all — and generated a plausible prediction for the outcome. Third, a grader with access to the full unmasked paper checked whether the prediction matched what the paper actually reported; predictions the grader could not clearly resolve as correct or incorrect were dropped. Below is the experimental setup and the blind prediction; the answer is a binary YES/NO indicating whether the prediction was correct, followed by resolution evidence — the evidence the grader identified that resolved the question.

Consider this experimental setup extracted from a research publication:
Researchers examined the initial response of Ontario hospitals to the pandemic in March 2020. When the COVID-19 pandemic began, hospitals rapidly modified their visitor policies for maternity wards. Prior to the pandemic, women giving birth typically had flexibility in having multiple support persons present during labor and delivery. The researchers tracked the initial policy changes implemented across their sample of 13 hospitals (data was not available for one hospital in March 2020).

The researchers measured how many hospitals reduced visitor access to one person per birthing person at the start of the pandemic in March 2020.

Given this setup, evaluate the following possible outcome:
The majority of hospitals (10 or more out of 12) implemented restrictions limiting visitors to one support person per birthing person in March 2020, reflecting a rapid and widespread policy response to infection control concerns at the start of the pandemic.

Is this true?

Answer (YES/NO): YES